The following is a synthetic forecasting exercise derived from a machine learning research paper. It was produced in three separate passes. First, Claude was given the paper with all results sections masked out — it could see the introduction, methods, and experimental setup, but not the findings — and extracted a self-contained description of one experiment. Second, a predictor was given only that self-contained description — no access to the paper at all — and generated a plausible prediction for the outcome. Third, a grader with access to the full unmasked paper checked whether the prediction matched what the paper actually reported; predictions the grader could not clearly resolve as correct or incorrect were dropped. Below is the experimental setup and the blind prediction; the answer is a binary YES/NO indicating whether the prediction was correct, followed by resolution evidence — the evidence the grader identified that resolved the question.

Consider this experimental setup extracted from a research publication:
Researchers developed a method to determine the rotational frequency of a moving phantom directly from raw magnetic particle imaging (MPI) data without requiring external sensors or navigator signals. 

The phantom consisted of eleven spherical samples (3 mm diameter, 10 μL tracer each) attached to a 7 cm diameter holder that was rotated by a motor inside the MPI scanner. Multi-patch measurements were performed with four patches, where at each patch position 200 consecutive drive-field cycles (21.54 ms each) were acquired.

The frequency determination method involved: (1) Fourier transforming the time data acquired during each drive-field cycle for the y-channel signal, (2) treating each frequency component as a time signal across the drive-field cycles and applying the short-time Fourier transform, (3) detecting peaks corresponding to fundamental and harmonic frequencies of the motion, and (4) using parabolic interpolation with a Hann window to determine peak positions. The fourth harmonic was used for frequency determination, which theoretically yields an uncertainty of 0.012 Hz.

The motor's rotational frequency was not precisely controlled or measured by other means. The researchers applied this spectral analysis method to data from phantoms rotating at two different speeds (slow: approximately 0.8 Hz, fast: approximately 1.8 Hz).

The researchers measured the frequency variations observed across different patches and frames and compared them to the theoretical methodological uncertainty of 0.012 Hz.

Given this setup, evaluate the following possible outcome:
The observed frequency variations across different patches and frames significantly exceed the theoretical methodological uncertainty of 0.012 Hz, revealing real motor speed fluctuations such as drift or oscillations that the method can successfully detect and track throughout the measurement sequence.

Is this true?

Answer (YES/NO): NO